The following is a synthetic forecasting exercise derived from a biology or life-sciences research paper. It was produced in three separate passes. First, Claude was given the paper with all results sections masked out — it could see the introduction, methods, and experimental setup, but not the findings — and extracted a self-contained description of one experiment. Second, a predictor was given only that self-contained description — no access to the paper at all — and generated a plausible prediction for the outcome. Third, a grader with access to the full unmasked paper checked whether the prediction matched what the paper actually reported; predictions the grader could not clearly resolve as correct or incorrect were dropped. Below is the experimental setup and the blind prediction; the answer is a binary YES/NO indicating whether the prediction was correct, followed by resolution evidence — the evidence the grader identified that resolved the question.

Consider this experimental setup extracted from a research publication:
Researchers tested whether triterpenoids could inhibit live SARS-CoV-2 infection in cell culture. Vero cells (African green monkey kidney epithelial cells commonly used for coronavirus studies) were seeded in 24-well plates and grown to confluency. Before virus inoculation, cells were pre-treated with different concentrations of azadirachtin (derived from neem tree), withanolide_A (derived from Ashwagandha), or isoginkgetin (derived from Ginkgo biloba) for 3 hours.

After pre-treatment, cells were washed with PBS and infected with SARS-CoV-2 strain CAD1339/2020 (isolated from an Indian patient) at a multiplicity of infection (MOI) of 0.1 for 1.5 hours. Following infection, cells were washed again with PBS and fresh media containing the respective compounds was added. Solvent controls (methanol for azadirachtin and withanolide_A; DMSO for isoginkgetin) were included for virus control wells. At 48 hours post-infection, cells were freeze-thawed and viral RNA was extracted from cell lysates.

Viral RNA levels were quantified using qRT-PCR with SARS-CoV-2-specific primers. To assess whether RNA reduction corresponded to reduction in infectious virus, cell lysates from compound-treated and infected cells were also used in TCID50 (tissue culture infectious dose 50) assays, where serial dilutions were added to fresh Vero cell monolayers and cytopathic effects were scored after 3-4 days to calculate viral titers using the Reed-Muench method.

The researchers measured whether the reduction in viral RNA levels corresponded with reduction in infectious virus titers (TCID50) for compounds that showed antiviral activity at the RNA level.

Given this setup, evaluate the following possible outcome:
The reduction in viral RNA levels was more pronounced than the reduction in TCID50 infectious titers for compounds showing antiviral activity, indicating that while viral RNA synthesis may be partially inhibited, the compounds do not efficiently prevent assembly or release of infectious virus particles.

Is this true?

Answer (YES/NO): NO